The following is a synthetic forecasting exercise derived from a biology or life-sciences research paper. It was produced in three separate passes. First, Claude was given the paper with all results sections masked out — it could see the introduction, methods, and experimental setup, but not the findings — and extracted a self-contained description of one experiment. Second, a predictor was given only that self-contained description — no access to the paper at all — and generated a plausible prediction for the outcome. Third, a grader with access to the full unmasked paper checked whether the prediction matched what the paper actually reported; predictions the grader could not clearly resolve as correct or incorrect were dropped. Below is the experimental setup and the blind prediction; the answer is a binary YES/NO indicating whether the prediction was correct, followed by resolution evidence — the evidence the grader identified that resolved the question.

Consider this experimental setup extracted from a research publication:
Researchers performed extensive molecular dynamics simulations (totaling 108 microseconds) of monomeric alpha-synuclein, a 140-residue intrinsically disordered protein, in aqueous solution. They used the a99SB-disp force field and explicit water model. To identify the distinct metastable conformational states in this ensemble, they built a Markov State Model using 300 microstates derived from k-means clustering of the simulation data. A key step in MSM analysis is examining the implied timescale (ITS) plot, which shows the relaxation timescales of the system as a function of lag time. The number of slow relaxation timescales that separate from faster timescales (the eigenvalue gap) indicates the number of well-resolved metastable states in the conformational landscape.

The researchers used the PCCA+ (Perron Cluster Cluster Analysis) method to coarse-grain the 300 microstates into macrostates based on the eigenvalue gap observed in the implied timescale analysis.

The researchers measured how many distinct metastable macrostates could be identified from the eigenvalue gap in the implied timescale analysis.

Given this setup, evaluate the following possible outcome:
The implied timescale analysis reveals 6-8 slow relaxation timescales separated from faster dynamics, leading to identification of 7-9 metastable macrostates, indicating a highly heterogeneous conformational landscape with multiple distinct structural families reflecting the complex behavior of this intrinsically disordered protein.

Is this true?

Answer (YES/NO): NO